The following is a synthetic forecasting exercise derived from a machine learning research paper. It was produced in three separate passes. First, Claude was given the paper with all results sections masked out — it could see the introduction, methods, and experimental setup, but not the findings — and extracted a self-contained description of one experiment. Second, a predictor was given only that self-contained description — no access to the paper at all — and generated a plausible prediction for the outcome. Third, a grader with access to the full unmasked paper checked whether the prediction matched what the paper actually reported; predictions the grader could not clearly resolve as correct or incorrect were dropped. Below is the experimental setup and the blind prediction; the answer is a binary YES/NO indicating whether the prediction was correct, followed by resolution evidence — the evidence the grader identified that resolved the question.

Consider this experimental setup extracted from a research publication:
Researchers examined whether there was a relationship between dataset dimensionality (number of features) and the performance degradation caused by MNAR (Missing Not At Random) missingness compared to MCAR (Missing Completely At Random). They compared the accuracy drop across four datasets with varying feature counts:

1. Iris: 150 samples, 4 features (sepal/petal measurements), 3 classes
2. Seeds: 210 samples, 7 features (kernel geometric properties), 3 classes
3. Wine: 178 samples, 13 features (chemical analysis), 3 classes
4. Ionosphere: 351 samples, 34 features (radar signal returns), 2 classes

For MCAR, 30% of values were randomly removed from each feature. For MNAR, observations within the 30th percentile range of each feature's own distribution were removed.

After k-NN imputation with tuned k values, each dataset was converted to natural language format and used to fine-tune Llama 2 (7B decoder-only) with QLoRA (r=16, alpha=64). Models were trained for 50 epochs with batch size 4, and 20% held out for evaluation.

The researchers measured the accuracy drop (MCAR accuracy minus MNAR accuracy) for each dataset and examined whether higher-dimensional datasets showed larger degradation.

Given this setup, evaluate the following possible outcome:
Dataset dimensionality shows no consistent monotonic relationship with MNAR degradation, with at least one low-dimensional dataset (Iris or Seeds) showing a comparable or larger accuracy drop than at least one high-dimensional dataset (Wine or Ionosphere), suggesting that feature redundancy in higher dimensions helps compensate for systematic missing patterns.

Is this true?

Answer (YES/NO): YES